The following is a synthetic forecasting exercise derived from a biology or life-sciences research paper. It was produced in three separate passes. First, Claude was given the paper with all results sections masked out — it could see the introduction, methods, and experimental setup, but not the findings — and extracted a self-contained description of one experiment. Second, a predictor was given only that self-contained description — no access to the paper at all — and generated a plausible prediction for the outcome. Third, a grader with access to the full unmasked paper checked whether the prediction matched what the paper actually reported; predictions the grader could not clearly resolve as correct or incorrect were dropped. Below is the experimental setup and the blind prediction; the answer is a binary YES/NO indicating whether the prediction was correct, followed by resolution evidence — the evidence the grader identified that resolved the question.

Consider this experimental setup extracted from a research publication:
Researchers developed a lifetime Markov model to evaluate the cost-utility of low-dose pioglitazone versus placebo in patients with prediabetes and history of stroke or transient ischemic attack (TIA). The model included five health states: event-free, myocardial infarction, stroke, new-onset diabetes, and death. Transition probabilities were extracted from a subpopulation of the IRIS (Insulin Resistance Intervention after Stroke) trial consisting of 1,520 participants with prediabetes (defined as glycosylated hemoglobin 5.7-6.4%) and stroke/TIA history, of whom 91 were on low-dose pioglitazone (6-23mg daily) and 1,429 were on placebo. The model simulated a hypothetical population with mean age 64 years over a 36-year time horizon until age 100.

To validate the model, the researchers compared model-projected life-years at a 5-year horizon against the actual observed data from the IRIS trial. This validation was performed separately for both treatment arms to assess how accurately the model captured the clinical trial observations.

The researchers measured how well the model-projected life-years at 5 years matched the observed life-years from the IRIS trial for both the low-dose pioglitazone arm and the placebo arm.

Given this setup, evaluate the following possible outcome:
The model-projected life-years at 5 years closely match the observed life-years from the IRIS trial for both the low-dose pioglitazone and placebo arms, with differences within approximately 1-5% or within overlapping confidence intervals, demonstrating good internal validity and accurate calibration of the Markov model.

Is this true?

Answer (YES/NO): NO